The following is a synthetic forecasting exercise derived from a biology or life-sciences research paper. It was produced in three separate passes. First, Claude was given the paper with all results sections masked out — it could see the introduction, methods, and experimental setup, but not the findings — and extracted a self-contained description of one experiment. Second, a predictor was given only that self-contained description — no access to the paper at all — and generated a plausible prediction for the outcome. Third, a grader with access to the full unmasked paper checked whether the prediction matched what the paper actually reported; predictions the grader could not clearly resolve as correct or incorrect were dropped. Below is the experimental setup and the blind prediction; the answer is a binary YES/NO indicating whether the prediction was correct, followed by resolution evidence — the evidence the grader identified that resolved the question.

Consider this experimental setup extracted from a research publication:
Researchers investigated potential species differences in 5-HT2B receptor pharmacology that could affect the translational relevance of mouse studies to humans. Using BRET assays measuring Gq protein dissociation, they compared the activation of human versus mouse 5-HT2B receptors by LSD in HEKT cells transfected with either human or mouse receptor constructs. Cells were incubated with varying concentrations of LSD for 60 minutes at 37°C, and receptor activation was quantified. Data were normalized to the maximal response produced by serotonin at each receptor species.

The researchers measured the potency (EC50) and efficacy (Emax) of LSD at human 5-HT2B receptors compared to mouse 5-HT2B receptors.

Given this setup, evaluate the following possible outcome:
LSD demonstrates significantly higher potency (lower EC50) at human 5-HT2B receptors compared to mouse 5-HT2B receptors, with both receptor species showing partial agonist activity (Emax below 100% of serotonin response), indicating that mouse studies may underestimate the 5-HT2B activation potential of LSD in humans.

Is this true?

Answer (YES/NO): NO